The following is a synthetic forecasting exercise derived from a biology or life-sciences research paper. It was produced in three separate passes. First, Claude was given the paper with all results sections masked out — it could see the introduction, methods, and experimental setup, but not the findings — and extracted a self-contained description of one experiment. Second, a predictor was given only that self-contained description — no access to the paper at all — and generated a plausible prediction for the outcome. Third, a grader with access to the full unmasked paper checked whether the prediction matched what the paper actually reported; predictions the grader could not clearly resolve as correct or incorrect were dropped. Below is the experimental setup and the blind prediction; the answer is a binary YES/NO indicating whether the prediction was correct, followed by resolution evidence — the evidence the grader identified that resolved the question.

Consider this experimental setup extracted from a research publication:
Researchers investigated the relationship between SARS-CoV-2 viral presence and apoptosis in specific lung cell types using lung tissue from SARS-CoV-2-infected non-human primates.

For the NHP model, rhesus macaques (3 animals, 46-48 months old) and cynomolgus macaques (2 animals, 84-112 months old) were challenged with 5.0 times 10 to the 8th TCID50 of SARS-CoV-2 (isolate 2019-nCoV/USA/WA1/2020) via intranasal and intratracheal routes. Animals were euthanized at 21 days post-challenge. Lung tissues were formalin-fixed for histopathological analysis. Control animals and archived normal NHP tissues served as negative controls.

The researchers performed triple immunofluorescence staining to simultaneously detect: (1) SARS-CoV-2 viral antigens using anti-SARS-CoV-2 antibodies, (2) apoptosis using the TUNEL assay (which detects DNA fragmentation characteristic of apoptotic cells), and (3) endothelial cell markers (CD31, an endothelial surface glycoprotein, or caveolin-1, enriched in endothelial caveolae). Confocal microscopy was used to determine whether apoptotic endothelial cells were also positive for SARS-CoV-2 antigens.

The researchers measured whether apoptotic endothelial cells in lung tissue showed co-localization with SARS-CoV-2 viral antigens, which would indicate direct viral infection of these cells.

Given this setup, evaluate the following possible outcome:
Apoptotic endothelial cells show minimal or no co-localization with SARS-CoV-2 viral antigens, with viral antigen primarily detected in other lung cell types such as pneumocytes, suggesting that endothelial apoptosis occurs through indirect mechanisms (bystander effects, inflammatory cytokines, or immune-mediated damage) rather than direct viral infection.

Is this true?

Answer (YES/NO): YES